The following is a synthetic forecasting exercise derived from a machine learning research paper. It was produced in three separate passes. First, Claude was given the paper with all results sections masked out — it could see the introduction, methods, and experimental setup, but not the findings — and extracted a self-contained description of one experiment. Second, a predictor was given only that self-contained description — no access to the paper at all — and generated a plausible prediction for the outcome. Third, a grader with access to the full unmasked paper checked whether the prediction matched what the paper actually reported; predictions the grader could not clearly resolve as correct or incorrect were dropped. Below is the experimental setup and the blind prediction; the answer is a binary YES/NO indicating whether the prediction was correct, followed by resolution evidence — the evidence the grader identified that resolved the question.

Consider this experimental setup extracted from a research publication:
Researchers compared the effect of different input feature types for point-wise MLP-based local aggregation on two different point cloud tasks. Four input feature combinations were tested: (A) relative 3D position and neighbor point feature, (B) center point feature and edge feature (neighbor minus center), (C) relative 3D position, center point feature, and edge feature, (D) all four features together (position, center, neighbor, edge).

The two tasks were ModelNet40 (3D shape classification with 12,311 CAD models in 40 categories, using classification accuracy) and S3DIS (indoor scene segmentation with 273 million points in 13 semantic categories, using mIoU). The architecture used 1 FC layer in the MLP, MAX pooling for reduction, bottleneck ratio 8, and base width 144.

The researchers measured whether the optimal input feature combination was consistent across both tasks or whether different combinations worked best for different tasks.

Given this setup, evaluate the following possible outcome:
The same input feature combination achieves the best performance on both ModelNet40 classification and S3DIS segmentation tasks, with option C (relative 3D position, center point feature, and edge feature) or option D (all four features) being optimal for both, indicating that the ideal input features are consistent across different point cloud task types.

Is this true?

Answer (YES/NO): YES